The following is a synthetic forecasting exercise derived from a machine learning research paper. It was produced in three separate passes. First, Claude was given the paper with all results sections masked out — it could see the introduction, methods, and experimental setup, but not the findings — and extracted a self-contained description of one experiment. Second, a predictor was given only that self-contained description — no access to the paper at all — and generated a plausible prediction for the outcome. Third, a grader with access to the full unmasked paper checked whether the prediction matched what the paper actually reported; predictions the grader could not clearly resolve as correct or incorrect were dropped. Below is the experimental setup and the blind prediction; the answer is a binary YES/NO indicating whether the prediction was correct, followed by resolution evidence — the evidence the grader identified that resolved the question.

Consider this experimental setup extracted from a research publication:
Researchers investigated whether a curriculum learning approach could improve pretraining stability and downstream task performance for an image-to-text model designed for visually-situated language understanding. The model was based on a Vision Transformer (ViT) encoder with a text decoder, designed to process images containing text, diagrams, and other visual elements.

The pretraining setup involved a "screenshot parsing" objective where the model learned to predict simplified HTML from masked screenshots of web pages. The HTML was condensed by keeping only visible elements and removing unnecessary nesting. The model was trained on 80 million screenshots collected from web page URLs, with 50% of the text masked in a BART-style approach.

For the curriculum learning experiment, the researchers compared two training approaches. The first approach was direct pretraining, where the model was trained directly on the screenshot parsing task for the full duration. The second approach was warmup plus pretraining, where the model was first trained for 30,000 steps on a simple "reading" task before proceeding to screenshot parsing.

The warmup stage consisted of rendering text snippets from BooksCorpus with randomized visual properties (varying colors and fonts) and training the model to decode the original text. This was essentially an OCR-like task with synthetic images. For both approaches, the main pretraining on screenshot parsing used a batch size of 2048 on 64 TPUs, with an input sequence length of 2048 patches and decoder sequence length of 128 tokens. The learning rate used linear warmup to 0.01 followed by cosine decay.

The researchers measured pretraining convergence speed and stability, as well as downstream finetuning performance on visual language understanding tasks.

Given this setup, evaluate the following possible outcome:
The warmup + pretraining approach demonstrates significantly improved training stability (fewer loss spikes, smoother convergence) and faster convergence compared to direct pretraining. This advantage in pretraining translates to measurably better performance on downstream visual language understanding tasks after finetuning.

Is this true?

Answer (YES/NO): YES